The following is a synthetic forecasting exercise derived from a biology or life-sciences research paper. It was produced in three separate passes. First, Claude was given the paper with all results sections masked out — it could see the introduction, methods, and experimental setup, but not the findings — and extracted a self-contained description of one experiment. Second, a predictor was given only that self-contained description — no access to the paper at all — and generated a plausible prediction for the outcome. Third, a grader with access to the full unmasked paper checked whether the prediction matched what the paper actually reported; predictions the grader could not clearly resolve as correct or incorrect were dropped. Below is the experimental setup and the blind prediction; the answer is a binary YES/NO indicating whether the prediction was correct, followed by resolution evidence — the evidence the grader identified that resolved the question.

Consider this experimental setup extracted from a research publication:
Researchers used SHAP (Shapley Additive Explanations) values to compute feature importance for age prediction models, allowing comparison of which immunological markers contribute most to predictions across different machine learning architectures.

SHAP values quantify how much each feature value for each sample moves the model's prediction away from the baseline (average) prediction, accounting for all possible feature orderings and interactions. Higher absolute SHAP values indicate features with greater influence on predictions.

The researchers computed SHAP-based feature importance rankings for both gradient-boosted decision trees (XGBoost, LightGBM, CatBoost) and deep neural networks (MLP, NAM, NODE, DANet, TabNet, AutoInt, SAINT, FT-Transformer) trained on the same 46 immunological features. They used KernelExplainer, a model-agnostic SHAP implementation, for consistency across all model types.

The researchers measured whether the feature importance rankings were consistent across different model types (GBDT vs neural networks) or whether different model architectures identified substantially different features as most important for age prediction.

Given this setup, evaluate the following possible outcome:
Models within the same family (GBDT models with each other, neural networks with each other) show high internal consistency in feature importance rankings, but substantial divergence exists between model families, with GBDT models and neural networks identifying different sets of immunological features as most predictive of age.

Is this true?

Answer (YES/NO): NO